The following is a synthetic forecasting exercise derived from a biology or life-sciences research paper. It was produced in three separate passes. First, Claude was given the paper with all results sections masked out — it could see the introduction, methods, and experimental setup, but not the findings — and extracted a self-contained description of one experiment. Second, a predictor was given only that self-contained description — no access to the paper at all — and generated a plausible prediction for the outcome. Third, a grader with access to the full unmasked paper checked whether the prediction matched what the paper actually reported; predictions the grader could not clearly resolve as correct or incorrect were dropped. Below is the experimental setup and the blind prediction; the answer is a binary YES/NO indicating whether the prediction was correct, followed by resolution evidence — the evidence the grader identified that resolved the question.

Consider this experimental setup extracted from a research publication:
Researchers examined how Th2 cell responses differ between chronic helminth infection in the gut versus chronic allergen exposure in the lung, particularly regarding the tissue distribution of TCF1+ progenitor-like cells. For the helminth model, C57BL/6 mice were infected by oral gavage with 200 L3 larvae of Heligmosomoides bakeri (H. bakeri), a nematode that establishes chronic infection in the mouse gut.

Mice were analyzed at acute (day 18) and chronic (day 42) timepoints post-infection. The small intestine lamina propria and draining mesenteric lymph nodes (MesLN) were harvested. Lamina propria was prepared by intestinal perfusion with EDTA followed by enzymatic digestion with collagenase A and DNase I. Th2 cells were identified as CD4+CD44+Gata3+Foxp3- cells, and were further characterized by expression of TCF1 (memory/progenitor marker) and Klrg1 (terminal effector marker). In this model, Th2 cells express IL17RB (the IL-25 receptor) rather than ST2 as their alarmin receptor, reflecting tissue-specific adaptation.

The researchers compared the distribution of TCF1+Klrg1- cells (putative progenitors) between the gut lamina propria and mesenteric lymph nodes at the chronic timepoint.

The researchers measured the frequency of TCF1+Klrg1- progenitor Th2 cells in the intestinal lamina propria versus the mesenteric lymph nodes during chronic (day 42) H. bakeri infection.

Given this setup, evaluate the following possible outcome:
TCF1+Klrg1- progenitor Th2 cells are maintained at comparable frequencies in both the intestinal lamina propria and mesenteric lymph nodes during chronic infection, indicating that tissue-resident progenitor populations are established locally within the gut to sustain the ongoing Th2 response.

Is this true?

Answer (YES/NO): NO